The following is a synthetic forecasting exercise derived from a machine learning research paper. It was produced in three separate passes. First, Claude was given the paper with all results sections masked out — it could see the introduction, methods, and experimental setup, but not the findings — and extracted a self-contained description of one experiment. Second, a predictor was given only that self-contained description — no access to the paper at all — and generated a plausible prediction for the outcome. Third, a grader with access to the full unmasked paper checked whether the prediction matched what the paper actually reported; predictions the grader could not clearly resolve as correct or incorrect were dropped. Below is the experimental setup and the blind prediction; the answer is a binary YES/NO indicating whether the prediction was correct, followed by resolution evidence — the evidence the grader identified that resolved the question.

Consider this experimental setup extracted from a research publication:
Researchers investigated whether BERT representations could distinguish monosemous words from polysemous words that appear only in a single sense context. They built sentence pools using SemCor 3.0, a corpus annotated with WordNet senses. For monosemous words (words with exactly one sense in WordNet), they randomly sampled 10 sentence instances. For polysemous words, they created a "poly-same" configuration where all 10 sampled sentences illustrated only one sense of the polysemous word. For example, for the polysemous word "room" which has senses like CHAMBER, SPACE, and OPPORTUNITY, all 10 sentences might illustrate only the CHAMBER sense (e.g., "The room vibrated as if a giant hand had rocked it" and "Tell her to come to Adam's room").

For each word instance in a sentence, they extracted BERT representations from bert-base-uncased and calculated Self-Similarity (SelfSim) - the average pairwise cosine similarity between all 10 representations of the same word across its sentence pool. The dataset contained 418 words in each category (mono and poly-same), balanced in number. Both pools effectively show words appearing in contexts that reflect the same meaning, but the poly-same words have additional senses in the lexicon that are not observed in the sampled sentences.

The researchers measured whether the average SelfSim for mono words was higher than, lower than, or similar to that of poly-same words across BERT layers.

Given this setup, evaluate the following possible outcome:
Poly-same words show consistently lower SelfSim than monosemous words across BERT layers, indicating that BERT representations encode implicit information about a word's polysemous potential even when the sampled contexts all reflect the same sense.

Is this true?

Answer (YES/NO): YES